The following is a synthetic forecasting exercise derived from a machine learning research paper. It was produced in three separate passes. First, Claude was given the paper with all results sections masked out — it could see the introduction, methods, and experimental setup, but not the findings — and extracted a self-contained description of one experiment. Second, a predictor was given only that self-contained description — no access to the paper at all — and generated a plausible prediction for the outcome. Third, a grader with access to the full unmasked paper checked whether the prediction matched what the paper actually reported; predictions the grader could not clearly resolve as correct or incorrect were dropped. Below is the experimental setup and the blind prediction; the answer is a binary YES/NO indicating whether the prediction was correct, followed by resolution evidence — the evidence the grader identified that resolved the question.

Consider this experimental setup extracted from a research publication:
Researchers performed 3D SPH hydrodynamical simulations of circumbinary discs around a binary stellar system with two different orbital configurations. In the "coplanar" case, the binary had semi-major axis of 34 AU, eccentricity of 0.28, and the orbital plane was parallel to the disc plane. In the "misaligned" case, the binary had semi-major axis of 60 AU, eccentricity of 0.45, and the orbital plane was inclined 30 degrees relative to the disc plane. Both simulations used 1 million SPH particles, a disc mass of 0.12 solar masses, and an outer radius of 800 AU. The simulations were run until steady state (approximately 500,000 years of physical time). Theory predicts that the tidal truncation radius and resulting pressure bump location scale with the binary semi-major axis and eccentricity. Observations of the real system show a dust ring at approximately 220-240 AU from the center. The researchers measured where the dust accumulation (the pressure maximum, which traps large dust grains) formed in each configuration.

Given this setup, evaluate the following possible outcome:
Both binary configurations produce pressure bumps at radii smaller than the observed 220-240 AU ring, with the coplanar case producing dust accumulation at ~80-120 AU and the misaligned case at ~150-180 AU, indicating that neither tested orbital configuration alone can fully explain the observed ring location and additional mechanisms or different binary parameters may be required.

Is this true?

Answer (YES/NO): NO